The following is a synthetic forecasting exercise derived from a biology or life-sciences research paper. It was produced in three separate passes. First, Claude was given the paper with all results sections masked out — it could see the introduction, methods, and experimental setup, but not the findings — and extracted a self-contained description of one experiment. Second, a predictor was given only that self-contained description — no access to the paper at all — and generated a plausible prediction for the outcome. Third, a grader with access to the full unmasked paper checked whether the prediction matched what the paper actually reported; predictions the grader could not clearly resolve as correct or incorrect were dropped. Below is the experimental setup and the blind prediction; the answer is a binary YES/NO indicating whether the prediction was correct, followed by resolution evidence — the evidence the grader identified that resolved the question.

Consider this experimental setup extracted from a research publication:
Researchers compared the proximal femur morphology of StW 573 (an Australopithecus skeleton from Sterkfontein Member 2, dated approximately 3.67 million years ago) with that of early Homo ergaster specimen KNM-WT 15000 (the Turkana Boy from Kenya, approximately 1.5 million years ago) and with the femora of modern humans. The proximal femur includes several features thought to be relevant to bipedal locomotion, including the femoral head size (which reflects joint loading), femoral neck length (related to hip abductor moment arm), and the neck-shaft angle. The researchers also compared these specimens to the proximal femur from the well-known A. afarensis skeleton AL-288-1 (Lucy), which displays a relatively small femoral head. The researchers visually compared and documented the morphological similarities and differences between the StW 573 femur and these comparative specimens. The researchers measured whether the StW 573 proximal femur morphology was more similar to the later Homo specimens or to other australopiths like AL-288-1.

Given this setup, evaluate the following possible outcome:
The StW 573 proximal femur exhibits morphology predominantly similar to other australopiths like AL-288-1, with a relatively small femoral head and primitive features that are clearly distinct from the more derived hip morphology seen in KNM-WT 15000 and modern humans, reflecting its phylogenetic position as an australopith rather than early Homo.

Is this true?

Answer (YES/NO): NO